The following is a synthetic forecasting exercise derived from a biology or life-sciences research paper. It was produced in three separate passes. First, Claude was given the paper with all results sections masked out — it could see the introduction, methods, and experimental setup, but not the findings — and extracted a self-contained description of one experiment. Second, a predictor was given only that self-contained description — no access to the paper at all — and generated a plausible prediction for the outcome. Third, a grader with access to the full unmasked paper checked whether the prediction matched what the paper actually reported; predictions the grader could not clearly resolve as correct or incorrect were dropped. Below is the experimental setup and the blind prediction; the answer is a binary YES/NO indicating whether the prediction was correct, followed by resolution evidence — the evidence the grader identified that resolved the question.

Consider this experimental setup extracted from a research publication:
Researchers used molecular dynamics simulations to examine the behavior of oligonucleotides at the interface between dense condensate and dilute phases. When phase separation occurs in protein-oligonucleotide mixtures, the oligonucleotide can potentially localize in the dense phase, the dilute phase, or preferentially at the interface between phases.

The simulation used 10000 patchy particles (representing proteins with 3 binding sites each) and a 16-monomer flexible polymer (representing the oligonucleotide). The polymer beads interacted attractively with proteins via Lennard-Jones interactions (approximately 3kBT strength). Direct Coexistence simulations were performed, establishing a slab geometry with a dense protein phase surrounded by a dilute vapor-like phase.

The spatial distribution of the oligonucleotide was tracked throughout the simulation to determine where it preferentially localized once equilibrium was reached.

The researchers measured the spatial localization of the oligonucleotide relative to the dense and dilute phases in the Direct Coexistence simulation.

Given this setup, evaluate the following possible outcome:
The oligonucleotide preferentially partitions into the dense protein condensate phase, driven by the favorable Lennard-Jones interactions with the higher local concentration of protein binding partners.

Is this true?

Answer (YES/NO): YES